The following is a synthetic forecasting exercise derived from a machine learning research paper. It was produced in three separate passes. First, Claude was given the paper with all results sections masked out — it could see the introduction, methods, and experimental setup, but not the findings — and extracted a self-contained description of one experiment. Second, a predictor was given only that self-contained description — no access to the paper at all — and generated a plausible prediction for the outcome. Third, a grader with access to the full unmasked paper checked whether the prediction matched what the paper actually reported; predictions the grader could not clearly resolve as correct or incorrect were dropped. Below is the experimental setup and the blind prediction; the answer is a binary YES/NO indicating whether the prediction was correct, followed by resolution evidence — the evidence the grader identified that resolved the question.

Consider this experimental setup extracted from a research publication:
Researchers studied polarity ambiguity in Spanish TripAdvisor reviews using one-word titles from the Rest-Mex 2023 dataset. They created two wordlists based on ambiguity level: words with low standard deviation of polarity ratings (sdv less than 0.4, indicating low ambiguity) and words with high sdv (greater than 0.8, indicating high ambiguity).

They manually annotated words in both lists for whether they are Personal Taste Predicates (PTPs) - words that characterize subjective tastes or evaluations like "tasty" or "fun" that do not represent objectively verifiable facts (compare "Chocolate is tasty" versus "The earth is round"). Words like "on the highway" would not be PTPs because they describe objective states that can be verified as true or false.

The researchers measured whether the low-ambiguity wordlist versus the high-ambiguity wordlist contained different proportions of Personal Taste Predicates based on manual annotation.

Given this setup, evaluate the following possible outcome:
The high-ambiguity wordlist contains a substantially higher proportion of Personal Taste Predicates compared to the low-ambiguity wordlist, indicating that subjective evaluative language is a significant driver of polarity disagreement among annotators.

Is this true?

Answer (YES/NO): NO